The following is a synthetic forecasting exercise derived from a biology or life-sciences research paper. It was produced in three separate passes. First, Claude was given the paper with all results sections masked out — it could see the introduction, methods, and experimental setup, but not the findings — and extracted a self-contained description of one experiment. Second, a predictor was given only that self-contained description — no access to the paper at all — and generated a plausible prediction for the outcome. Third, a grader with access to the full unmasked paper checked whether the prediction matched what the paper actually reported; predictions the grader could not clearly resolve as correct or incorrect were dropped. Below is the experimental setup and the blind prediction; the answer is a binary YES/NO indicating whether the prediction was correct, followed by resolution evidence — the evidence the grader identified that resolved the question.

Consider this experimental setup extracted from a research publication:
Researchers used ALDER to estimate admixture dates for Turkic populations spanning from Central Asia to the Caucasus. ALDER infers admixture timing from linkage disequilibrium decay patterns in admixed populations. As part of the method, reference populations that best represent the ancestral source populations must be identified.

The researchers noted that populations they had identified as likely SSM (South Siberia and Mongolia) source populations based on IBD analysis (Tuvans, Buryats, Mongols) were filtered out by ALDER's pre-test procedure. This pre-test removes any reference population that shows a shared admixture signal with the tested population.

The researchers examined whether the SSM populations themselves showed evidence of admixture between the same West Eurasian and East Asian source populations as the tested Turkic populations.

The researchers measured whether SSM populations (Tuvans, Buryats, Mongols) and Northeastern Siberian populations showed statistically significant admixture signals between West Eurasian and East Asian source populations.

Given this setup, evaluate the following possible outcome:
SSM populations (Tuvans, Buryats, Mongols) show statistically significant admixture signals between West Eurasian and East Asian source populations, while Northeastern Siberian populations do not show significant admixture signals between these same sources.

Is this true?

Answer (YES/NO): NO